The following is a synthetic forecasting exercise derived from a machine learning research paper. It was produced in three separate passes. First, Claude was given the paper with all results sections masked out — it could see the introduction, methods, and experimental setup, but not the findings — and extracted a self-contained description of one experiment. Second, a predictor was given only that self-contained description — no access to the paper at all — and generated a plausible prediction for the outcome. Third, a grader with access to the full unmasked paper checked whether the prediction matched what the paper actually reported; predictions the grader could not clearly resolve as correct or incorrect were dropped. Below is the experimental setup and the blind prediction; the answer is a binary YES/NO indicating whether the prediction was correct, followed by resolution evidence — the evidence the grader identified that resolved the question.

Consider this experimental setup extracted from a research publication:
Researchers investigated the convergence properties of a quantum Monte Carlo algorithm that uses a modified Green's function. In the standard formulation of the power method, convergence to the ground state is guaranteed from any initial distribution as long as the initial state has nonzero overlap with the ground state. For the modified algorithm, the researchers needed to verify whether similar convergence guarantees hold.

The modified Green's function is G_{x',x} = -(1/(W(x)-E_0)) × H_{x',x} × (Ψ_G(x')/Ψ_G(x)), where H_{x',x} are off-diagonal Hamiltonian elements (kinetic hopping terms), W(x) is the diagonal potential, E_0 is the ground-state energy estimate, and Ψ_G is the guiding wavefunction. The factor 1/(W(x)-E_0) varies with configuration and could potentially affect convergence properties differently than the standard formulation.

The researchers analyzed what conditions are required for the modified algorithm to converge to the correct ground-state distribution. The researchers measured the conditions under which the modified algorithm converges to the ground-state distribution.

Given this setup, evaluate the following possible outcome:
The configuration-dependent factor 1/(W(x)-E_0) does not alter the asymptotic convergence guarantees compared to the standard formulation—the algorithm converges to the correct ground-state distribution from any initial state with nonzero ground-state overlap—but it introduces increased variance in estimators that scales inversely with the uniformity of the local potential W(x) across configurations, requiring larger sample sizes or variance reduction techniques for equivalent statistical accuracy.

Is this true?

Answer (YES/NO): NO